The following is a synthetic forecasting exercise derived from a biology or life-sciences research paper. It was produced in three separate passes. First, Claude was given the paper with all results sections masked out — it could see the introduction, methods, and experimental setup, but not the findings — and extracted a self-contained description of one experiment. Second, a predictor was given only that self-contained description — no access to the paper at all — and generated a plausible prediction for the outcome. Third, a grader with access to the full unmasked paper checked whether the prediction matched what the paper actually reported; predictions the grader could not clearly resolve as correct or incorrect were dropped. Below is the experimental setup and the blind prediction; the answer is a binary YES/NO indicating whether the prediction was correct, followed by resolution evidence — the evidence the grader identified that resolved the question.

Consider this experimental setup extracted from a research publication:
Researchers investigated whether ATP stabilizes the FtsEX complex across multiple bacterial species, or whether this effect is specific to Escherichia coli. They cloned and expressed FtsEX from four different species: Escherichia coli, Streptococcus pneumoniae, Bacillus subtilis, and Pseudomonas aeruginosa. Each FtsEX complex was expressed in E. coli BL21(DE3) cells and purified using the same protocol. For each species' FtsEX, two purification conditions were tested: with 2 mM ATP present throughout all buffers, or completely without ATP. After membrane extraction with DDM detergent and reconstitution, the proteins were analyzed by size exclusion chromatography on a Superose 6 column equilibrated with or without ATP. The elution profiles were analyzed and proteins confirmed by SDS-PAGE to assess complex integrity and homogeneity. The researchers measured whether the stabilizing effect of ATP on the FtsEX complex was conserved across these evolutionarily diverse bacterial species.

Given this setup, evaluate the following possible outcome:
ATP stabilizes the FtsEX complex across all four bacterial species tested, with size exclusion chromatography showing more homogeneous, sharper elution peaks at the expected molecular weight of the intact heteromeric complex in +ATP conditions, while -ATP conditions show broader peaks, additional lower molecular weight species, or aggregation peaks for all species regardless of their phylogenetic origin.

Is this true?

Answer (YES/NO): YES